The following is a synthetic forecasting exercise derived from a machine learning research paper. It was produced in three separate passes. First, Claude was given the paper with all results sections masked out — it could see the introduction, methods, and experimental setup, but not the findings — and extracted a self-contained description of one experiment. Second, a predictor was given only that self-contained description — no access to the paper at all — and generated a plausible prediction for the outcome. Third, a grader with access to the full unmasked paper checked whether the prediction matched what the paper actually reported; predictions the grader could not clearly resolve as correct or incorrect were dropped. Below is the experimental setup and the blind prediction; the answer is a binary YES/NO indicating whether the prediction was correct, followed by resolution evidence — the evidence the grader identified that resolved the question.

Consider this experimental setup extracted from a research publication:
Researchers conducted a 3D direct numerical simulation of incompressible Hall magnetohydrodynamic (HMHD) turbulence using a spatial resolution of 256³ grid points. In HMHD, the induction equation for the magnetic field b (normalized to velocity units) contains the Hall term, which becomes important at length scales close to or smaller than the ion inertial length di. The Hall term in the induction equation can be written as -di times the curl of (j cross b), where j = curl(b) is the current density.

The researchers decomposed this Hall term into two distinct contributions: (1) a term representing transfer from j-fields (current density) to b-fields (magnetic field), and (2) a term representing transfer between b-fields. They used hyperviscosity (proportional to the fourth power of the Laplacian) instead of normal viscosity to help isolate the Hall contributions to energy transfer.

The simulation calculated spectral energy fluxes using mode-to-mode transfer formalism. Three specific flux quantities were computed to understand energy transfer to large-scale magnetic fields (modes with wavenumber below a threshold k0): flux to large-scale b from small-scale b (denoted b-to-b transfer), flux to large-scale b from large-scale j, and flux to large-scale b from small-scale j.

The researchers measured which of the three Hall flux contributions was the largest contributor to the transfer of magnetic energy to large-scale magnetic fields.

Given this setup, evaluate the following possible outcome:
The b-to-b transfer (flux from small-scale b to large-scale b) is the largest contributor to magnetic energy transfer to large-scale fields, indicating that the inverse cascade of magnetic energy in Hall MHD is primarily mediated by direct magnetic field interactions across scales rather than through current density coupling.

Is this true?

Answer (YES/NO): NO